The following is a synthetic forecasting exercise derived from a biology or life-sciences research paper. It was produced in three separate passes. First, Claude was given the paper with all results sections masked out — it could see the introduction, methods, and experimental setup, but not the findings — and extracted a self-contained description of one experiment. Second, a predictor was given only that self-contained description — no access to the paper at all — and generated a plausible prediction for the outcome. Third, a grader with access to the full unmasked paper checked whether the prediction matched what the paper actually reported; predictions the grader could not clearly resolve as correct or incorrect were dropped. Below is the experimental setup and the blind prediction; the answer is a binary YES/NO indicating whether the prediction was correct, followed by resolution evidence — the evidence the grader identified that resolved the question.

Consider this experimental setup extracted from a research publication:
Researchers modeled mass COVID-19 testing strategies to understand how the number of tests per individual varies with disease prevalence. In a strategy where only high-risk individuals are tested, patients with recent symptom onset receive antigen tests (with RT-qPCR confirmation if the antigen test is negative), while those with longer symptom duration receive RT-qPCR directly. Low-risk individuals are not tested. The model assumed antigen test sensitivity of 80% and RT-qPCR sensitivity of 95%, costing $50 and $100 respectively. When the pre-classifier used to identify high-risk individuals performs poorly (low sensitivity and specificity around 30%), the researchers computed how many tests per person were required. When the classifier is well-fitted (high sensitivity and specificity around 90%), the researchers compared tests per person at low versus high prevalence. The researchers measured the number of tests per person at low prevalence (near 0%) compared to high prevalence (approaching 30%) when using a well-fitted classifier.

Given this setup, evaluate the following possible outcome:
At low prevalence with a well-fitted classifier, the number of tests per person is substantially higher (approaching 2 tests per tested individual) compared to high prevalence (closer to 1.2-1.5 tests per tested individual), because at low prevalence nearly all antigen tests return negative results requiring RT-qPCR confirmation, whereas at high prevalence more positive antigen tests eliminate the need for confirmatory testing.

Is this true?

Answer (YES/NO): NO